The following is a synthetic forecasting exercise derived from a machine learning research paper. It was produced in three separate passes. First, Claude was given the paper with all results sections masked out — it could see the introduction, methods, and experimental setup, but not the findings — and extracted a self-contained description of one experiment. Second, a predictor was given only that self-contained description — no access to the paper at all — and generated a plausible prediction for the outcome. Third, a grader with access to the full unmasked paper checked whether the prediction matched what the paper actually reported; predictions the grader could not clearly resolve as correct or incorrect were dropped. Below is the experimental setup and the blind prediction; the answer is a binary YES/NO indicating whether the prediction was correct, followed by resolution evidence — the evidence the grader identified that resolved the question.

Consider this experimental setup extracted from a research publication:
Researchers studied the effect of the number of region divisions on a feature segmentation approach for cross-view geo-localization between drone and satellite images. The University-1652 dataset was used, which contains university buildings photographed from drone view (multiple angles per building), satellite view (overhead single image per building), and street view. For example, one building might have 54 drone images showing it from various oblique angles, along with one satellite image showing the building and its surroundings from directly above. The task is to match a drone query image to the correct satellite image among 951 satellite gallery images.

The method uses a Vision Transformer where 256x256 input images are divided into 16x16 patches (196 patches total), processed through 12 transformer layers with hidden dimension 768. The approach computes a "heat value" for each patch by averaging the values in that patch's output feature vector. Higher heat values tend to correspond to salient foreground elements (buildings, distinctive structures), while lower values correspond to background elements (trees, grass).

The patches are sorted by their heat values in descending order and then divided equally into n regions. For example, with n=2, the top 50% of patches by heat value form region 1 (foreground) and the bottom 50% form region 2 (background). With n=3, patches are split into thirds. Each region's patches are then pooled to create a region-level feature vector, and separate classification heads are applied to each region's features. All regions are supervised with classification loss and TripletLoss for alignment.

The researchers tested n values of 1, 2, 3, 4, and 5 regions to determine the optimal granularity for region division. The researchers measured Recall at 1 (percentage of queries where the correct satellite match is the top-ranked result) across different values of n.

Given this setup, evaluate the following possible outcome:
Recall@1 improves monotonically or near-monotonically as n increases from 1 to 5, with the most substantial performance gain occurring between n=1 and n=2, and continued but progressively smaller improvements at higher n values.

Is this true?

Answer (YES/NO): NO